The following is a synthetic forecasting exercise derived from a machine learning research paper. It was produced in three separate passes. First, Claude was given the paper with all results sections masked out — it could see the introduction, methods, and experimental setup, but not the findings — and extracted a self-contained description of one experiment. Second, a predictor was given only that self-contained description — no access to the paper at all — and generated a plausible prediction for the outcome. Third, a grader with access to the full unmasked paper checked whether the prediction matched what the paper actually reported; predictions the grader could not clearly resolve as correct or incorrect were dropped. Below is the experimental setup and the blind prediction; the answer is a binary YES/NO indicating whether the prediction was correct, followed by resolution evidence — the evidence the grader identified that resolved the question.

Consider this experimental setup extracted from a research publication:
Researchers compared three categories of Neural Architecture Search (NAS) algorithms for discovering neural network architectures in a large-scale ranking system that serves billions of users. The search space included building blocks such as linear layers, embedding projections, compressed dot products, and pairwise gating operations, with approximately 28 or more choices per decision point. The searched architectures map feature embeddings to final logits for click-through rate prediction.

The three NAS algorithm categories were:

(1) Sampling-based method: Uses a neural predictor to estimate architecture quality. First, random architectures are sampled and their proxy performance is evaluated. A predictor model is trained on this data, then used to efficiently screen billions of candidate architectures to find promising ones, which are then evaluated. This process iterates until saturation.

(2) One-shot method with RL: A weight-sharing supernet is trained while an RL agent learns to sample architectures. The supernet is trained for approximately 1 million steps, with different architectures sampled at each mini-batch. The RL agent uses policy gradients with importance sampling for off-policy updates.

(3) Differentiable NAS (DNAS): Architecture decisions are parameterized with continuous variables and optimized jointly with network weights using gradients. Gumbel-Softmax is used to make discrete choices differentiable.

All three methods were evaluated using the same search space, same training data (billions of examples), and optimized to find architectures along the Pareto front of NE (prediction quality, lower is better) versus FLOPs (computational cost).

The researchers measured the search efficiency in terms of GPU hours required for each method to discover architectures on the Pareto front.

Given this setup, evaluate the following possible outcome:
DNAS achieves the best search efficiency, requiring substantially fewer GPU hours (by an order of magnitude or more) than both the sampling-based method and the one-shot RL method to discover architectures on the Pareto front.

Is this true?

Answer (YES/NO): NO